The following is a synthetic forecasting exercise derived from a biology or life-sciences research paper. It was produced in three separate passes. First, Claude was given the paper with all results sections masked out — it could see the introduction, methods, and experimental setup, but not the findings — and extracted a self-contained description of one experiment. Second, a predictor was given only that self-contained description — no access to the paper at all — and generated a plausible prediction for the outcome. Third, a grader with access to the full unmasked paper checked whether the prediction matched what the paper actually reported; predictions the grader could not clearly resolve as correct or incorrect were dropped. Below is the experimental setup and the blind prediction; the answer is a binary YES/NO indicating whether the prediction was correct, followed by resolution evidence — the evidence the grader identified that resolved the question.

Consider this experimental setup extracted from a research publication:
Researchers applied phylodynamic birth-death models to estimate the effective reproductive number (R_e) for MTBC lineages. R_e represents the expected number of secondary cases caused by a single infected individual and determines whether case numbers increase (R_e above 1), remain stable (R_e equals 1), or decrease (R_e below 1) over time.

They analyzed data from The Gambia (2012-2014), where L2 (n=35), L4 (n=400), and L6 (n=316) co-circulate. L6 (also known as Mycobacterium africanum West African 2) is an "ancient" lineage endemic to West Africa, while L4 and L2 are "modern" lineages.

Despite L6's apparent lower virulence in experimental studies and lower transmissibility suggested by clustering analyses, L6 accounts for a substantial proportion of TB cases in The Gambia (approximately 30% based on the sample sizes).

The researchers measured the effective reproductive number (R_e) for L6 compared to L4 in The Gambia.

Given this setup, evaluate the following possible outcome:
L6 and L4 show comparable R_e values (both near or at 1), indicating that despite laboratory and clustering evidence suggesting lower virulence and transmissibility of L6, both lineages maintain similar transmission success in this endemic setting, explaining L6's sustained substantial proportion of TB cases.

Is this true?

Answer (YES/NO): YES